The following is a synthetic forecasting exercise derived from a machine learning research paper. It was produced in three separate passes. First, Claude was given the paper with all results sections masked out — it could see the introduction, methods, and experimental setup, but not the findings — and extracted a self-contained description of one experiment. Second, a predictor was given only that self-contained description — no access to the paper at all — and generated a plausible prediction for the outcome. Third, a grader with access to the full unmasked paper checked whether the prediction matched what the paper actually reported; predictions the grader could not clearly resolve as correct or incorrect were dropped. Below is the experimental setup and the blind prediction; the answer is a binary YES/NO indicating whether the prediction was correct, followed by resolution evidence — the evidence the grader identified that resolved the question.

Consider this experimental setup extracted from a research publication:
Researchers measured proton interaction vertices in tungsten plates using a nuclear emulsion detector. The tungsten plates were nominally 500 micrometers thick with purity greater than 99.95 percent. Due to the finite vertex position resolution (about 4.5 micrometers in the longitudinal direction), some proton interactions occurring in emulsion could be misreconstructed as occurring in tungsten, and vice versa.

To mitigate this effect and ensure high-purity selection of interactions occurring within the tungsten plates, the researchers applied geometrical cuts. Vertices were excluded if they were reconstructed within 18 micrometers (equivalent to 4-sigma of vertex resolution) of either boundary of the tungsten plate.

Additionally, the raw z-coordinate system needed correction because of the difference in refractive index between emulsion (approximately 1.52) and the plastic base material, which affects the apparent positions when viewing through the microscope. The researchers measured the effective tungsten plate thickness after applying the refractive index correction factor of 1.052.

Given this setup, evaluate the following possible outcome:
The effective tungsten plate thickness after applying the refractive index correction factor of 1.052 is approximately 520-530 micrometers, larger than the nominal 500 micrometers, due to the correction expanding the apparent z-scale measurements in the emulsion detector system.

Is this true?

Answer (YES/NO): NO